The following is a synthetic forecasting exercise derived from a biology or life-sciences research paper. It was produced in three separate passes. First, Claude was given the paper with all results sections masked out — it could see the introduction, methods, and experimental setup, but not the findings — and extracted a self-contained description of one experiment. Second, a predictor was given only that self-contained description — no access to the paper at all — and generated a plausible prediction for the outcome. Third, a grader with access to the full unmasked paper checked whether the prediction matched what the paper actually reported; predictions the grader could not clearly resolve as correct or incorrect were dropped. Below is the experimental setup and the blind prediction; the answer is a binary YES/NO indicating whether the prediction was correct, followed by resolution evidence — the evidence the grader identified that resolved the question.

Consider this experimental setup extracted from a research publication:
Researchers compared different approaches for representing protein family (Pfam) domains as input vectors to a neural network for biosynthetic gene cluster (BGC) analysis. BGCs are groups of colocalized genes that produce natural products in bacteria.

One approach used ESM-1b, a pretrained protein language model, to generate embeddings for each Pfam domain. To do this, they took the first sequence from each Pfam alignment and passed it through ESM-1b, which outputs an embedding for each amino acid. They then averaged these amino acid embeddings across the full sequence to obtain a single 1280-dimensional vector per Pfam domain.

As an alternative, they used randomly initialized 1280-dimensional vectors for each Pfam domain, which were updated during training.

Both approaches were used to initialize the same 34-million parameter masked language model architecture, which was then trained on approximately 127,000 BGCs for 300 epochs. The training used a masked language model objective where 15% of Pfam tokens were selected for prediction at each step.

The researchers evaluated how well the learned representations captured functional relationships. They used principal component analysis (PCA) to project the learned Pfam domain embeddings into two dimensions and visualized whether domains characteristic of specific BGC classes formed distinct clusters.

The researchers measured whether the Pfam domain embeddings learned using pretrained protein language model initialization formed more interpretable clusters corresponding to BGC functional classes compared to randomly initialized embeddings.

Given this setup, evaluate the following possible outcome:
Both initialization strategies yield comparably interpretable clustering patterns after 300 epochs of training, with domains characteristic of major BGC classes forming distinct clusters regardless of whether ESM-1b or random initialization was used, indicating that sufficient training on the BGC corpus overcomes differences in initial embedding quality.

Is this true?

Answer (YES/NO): NO